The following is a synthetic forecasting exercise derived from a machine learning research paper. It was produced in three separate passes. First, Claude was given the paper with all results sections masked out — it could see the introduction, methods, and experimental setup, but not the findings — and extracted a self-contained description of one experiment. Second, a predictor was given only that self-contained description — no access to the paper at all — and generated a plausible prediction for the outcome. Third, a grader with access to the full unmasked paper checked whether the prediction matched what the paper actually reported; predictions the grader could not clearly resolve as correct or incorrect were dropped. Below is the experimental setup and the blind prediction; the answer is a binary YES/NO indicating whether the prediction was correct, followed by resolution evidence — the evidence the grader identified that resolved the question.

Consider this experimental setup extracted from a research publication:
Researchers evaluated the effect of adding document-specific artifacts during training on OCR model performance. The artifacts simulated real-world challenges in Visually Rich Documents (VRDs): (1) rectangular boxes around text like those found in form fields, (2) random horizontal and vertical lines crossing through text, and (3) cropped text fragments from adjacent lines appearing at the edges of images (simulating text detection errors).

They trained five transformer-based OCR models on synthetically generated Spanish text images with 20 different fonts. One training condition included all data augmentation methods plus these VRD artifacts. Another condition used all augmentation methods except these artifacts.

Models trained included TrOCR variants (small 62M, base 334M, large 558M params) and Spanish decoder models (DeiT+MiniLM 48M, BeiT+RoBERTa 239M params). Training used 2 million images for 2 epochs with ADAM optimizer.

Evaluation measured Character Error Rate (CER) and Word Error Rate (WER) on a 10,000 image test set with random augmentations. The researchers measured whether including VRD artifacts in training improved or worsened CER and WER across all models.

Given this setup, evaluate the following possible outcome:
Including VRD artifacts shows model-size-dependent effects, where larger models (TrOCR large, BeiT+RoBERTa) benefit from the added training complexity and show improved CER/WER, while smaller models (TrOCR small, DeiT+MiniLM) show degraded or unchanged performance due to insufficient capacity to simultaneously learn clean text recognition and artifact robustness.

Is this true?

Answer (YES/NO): NO